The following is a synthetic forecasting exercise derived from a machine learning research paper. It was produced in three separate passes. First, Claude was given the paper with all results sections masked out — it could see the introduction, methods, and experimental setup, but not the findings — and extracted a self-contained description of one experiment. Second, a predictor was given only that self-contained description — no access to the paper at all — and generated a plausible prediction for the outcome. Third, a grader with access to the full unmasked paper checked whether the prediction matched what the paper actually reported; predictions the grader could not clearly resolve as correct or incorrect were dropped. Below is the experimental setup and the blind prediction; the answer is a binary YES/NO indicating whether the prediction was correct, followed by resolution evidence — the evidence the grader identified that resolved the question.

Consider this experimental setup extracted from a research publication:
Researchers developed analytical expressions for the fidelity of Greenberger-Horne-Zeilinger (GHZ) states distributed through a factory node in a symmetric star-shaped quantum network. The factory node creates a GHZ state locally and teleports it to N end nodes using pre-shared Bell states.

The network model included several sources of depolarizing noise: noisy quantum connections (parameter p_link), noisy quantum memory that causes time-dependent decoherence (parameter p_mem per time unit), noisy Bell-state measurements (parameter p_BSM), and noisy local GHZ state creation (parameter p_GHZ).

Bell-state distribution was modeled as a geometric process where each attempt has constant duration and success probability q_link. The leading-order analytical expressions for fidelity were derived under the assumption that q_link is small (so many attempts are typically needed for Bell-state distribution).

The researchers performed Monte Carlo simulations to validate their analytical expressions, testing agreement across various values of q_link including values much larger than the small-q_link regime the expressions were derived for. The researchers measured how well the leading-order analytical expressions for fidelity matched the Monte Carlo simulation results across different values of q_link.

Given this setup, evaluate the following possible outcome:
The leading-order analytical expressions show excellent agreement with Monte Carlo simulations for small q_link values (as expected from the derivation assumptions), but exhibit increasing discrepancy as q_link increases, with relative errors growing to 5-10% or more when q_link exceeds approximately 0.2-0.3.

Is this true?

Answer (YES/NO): NO